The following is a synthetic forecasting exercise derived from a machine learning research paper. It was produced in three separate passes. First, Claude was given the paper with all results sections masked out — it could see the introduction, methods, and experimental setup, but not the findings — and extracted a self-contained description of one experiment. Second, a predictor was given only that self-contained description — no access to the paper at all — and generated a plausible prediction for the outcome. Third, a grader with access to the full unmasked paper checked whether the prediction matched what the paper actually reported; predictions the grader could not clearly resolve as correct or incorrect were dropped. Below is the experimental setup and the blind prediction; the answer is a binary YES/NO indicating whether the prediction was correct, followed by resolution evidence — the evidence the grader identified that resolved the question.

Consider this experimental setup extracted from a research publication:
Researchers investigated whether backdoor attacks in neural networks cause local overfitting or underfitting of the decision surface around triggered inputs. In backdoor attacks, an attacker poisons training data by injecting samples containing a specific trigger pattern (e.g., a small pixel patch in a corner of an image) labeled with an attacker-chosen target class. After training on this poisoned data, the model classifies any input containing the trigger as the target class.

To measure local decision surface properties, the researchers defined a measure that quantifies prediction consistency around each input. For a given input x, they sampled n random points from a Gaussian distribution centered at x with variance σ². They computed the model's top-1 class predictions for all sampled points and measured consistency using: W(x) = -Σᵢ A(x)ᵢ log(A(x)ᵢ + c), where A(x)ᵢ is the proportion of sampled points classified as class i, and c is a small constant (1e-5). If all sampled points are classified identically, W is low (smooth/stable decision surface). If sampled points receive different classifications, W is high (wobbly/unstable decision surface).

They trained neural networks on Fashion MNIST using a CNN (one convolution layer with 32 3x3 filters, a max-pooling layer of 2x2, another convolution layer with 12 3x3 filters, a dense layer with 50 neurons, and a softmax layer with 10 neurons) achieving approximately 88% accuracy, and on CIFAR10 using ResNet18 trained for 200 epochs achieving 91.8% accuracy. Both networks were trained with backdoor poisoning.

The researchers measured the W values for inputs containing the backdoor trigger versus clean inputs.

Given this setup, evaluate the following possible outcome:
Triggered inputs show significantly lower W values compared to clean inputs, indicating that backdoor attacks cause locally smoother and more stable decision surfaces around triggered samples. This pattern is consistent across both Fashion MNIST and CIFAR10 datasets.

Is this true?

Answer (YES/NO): YES